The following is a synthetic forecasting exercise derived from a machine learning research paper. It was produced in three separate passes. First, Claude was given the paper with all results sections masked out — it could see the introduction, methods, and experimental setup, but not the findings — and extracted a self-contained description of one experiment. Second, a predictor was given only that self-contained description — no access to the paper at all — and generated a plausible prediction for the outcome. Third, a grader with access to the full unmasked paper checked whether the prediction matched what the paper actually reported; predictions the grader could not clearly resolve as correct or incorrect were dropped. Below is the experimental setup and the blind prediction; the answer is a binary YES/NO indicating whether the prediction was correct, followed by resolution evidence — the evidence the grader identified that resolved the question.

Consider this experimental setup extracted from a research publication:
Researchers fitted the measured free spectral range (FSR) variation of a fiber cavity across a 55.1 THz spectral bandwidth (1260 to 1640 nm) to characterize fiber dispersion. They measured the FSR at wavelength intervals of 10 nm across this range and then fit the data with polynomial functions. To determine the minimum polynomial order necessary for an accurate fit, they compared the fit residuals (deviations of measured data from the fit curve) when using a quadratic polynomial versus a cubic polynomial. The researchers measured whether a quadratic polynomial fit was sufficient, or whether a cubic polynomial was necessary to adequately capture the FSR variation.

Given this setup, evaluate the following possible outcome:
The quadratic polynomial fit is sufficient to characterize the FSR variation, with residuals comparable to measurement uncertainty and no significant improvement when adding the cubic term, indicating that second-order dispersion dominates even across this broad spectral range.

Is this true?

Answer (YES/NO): NO